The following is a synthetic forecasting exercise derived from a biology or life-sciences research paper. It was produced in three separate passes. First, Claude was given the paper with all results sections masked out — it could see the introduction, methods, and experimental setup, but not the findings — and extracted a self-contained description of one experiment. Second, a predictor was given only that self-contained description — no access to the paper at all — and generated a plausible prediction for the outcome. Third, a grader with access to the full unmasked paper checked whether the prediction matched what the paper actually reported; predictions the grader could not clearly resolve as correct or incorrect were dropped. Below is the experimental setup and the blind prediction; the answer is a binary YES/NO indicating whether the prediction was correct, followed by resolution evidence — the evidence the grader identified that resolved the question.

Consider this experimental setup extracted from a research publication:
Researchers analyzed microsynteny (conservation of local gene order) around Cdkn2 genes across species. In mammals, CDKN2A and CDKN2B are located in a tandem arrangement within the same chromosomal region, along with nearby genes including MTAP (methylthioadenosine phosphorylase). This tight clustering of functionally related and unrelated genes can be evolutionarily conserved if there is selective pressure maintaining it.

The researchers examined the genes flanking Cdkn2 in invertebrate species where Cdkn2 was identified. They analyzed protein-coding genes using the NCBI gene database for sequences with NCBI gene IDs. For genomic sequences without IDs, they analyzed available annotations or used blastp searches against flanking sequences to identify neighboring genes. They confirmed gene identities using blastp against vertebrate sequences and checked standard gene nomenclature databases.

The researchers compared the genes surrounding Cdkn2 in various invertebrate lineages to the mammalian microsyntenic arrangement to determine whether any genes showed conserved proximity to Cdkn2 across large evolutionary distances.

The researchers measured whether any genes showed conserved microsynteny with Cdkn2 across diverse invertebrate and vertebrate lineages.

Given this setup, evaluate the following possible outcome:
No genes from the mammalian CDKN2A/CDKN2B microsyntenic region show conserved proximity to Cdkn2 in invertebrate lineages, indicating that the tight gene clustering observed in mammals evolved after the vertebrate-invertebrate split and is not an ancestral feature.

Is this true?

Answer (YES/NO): NO